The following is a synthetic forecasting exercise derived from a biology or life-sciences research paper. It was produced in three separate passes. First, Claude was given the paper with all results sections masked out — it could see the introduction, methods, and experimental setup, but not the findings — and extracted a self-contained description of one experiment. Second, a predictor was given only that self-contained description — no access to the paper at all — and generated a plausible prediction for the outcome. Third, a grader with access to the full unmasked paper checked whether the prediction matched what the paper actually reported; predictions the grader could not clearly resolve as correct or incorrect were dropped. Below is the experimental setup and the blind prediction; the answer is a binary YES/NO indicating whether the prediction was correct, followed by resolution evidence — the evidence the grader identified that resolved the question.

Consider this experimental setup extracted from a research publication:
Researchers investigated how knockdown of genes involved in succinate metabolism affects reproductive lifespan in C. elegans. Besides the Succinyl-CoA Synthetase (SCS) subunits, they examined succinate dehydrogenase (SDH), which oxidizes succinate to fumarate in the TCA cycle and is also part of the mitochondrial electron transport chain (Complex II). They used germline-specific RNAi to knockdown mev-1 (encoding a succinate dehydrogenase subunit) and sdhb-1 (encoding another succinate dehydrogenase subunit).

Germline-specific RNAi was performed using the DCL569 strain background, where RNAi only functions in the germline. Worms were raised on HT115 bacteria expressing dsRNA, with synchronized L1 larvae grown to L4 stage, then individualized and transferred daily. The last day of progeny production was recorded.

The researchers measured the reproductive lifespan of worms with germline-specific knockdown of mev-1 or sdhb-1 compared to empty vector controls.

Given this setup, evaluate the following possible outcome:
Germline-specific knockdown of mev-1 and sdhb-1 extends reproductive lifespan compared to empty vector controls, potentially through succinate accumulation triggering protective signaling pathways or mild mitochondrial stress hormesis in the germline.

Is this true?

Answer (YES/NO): NO